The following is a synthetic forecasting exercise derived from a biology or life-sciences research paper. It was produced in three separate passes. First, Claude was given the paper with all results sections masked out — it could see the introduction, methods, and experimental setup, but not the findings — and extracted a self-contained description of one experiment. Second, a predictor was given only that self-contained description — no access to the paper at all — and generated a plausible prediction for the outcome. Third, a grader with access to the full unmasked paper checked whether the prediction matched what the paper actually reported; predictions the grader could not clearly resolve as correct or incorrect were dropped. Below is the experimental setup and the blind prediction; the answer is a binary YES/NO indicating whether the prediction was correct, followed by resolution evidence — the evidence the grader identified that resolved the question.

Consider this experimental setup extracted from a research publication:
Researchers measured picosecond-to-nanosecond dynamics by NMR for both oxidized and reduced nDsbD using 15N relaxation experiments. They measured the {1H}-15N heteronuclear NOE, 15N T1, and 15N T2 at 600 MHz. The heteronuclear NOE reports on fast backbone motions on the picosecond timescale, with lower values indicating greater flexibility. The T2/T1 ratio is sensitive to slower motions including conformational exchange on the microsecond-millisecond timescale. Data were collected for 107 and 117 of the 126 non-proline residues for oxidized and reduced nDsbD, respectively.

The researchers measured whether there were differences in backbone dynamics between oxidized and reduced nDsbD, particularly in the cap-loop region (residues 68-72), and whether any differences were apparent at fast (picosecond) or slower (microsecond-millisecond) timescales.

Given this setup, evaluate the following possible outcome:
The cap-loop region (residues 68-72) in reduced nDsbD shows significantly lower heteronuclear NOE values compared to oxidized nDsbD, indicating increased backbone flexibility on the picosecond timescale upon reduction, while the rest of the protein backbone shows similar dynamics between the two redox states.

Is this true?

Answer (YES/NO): NO